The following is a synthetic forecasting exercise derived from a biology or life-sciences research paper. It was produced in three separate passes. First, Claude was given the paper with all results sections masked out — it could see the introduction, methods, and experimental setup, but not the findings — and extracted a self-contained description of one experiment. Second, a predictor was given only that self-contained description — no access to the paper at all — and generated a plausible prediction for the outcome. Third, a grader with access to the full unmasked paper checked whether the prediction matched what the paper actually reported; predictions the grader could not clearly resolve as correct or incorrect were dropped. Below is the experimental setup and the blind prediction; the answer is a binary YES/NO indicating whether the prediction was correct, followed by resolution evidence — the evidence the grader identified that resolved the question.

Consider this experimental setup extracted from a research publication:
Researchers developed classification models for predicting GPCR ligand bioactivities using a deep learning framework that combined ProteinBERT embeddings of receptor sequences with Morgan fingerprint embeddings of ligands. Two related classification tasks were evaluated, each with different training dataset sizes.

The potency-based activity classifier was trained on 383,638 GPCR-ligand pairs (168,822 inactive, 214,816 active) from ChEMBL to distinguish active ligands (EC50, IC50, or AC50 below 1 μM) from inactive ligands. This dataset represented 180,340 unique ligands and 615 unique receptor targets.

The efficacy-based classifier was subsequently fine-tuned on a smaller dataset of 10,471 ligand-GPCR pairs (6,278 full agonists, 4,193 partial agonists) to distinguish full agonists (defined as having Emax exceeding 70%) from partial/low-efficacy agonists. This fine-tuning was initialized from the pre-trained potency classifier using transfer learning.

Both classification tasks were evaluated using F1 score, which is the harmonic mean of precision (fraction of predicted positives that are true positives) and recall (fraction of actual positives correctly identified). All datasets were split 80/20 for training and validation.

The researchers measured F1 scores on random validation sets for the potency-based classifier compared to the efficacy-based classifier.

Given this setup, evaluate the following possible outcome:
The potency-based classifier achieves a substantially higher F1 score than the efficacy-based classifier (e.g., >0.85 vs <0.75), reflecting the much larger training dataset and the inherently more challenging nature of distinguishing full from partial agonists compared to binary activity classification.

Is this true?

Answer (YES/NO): NO